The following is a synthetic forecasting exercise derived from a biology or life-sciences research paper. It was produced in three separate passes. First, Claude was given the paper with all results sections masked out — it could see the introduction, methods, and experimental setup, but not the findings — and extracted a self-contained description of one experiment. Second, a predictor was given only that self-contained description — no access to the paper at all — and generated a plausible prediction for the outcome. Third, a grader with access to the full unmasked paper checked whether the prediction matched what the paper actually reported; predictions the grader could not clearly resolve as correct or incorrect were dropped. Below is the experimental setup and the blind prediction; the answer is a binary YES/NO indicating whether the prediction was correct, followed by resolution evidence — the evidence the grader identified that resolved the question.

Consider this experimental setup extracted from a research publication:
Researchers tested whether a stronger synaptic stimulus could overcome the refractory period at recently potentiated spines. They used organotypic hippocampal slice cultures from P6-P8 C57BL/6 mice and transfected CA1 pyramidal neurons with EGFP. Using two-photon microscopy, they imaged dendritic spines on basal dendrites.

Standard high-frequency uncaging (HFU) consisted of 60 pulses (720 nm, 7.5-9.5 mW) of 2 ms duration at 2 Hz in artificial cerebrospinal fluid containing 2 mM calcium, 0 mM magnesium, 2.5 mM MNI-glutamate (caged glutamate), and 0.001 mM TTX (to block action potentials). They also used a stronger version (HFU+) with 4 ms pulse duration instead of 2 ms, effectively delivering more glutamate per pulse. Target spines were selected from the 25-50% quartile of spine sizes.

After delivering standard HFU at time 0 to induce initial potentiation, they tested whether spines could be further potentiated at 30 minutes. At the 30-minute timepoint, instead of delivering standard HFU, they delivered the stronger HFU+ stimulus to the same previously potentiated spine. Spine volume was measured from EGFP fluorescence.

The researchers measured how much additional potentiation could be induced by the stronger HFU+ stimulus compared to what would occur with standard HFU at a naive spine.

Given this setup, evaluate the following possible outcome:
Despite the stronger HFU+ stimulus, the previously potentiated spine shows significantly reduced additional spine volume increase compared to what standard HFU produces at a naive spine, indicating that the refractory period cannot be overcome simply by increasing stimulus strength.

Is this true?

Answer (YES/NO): YES